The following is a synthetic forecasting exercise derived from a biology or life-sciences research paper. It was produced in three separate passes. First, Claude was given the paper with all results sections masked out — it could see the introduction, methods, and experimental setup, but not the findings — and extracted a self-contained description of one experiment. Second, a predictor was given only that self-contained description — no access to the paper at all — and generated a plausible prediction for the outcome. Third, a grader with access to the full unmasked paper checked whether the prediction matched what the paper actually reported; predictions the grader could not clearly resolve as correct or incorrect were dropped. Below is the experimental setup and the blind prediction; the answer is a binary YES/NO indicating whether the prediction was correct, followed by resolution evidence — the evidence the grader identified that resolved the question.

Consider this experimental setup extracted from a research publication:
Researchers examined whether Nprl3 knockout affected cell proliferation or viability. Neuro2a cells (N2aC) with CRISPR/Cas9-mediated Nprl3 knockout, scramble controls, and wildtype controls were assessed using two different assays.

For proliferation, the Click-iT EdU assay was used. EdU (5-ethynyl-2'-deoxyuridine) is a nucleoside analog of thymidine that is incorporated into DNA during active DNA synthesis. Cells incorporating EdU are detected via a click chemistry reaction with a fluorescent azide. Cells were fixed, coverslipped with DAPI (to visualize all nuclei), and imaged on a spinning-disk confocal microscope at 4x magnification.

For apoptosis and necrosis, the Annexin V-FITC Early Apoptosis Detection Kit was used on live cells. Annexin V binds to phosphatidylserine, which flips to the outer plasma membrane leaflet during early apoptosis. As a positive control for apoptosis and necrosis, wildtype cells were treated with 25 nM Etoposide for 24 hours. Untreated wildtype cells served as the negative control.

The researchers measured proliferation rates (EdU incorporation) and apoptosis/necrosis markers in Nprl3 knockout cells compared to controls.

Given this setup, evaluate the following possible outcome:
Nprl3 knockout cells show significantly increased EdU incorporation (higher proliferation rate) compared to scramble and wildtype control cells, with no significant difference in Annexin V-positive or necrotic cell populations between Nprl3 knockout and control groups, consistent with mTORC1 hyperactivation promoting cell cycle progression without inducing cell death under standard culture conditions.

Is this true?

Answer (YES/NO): NO